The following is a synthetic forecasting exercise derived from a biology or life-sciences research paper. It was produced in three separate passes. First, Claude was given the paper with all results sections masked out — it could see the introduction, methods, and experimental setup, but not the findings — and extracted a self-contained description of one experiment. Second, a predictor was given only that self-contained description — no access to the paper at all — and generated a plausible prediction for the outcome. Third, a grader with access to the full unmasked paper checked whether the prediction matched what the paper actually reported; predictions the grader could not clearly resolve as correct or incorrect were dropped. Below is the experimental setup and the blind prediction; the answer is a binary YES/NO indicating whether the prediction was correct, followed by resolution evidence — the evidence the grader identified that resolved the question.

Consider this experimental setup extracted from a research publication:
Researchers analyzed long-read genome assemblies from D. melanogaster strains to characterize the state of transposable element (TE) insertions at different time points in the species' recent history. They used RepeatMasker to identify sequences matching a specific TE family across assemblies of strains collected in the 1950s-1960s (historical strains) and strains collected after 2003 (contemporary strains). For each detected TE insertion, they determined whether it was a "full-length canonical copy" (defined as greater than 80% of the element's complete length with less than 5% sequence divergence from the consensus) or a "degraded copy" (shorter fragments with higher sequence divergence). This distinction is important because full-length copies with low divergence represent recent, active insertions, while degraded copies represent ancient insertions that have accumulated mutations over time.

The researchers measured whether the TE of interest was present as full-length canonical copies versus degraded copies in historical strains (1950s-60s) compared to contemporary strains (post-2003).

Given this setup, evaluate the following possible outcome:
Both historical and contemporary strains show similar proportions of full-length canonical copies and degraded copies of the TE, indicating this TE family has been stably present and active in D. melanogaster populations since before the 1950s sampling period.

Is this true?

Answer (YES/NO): NO